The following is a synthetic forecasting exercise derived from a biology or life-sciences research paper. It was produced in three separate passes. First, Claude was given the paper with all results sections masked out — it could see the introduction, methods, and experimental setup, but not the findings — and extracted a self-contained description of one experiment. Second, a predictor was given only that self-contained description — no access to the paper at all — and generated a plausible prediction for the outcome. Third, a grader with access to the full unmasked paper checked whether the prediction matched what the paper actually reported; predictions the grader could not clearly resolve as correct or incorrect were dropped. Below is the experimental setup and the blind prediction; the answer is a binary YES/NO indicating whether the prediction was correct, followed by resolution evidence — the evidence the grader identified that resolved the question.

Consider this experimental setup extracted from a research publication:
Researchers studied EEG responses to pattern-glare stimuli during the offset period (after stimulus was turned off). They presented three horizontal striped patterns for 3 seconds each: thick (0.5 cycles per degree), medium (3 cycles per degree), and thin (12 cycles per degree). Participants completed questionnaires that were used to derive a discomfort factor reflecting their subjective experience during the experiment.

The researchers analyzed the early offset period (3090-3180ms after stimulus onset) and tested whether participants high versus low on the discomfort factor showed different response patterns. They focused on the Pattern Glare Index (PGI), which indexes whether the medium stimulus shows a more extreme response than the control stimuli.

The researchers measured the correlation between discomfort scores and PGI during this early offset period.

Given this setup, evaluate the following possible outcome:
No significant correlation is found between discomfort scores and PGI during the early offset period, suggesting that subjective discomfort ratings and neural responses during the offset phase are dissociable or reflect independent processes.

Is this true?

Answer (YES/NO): NO